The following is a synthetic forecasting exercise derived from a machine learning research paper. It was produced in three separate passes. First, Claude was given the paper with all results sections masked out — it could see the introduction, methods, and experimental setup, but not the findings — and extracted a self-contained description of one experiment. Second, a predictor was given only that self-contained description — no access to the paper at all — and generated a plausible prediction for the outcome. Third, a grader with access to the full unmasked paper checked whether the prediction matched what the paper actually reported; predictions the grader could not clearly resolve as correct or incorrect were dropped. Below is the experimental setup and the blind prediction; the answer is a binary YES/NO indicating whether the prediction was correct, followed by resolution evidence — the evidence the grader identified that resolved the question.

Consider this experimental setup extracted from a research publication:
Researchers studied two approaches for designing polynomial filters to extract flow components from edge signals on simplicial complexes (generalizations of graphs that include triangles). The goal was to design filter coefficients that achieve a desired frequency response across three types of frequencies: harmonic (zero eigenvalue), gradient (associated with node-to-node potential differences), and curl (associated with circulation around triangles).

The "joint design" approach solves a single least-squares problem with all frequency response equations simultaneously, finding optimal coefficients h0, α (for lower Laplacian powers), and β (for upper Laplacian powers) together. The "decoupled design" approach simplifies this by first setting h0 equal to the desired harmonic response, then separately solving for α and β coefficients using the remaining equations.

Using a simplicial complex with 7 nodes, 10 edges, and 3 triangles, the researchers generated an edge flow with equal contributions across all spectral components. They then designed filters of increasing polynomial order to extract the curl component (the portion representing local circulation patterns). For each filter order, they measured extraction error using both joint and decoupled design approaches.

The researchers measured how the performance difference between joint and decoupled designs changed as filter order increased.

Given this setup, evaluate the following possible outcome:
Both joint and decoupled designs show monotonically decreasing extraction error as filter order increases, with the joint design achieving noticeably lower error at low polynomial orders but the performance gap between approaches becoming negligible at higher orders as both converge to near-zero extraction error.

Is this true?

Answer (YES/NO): YES